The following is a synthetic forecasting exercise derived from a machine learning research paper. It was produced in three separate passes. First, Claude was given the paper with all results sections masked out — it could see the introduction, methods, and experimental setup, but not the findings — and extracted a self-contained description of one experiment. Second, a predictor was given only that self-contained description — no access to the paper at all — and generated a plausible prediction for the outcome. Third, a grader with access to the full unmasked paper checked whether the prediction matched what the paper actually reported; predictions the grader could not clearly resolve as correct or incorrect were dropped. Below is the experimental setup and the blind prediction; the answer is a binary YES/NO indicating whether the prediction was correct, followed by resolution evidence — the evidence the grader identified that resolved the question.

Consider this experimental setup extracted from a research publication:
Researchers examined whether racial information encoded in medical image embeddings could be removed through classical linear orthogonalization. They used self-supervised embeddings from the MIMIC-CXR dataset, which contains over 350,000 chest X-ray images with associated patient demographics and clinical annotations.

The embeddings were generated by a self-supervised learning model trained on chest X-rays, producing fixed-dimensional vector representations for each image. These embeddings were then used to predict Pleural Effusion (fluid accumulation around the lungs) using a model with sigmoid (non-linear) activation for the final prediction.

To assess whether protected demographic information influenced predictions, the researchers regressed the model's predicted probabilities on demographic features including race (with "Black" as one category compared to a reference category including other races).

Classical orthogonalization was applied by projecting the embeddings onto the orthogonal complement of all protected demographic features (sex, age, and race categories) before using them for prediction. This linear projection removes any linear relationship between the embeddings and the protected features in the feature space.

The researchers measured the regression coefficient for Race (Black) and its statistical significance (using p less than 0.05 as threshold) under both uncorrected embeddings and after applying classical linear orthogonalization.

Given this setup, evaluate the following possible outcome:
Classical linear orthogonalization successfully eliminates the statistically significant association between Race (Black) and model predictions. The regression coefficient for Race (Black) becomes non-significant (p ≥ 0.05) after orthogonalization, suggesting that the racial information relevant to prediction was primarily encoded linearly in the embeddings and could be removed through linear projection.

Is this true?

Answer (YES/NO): NO